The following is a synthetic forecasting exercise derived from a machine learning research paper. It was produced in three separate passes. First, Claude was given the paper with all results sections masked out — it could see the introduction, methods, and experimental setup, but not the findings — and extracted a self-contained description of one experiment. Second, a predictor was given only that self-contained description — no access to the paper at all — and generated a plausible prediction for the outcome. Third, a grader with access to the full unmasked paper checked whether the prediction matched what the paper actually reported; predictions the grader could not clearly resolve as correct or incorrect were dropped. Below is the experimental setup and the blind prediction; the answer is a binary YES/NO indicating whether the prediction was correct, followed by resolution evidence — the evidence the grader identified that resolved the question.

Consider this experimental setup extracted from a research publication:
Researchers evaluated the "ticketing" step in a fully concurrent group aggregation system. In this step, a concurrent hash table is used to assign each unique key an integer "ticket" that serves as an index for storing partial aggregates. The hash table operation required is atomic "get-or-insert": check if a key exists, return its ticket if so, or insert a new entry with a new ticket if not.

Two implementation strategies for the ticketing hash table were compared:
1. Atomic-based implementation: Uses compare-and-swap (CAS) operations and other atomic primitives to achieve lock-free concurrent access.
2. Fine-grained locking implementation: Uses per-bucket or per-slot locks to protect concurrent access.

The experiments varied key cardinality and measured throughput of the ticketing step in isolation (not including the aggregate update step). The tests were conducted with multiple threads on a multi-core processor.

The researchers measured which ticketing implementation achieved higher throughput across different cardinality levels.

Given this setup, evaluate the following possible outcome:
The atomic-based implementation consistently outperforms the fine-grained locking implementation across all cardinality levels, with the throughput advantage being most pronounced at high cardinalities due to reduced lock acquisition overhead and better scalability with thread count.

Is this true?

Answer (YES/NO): NO